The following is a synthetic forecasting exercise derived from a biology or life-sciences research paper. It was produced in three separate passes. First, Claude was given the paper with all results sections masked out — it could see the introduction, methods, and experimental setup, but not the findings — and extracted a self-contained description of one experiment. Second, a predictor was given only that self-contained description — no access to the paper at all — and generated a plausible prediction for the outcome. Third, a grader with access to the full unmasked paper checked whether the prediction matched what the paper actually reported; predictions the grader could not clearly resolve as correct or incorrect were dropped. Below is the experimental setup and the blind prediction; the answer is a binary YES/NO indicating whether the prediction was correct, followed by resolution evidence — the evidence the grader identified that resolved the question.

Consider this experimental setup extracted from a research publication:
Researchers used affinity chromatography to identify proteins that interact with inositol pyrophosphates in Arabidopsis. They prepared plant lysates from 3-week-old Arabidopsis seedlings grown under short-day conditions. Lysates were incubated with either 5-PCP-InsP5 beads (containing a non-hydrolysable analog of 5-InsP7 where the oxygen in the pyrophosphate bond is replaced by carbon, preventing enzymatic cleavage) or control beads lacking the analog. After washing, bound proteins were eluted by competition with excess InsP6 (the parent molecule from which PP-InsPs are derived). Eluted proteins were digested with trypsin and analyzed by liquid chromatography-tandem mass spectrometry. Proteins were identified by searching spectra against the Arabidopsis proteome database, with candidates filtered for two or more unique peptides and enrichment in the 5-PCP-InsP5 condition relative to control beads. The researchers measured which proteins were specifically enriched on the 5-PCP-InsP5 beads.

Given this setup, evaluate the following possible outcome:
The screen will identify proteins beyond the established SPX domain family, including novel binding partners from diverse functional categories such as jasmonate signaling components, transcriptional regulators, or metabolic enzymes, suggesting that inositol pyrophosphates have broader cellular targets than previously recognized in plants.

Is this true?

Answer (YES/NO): YES